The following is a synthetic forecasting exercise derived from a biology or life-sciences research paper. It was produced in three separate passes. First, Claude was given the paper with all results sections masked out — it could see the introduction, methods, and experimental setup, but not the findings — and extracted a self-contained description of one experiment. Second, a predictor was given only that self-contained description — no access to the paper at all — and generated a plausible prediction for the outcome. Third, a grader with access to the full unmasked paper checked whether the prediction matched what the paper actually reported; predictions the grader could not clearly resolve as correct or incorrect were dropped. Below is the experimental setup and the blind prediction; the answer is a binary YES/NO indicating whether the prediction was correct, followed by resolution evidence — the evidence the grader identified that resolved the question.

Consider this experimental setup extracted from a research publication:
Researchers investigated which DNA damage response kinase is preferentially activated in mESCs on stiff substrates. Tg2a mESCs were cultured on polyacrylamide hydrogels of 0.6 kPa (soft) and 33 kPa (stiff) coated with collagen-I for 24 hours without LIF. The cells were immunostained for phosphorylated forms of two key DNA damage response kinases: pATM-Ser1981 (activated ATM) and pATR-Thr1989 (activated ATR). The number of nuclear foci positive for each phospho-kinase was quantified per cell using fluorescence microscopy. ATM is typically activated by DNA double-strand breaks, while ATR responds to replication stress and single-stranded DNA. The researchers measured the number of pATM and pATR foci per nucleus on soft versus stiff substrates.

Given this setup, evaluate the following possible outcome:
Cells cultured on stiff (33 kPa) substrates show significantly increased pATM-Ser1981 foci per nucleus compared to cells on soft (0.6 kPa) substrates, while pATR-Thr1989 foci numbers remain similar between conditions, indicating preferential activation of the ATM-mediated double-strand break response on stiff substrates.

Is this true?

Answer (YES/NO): NO